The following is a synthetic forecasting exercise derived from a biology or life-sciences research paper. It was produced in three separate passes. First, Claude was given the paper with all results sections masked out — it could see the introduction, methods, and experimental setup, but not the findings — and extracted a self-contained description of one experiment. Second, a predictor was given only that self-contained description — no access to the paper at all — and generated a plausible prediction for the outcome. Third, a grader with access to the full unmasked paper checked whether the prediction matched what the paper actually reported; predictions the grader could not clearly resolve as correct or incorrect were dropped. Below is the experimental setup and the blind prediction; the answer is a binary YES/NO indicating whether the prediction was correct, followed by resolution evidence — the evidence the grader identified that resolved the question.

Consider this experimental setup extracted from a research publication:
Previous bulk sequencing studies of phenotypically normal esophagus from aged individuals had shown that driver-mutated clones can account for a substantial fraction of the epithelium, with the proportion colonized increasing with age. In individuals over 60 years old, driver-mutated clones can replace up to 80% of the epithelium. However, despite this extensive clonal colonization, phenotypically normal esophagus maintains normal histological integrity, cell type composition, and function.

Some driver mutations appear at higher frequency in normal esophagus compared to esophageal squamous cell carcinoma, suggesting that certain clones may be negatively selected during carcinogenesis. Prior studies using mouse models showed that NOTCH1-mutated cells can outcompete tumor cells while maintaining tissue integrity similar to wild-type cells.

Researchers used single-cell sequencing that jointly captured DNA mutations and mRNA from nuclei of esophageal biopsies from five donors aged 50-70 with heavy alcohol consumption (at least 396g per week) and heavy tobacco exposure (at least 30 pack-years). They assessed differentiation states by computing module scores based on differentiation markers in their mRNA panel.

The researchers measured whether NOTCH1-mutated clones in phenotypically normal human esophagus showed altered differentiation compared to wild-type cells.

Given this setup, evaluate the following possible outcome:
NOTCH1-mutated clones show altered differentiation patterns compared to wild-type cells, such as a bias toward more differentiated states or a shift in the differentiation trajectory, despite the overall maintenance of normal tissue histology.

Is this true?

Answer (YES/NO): NO